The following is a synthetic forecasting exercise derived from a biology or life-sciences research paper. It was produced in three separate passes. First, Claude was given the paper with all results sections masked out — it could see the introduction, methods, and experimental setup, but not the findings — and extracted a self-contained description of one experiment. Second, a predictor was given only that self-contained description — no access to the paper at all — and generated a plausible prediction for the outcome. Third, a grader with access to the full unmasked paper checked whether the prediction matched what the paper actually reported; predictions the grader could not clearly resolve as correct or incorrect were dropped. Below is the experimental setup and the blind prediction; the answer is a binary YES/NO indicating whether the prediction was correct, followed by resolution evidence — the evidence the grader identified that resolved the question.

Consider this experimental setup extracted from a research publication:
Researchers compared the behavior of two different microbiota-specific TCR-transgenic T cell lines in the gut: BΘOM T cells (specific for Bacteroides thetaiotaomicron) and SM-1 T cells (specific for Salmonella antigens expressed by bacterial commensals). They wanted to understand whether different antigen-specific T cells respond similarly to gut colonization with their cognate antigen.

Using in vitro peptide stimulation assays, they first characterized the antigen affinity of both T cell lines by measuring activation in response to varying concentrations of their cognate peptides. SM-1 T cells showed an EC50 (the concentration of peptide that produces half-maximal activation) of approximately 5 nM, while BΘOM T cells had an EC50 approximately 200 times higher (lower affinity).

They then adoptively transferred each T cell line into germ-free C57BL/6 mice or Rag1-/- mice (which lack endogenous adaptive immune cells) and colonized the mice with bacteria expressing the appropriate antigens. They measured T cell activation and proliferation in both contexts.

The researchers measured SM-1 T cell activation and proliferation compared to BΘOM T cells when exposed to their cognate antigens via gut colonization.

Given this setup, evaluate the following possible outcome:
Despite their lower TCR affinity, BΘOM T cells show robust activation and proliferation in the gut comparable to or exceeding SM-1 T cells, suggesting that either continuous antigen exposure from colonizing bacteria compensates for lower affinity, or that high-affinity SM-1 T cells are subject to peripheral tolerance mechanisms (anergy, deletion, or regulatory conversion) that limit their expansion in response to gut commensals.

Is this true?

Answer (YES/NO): YES